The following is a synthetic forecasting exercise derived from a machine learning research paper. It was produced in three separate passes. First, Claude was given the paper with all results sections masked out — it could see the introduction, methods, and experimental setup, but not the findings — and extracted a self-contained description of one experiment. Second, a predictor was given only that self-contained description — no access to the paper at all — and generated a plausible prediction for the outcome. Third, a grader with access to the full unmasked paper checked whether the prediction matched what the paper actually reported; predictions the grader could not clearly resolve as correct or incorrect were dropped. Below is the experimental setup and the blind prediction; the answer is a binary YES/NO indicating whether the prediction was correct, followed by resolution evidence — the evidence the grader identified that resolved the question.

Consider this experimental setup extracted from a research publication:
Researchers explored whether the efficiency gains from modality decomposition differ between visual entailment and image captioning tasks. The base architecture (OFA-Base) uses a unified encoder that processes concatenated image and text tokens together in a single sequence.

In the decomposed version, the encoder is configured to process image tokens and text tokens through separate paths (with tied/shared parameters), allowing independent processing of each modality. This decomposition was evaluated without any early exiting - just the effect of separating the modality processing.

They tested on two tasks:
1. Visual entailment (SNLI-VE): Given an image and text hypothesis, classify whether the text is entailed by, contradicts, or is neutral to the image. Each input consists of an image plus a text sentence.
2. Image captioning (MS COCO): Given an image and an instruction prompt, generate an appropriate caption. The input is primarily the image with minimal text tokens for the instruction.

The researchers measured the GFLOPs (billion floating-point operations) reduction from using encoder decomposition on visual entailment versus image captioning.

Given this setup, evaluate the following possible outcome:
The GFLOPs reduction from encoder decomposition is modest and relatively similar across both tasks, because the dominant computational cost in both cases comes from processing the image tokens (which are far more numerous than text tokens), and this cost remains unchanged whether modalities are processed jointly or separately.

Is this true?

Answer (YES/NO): NO